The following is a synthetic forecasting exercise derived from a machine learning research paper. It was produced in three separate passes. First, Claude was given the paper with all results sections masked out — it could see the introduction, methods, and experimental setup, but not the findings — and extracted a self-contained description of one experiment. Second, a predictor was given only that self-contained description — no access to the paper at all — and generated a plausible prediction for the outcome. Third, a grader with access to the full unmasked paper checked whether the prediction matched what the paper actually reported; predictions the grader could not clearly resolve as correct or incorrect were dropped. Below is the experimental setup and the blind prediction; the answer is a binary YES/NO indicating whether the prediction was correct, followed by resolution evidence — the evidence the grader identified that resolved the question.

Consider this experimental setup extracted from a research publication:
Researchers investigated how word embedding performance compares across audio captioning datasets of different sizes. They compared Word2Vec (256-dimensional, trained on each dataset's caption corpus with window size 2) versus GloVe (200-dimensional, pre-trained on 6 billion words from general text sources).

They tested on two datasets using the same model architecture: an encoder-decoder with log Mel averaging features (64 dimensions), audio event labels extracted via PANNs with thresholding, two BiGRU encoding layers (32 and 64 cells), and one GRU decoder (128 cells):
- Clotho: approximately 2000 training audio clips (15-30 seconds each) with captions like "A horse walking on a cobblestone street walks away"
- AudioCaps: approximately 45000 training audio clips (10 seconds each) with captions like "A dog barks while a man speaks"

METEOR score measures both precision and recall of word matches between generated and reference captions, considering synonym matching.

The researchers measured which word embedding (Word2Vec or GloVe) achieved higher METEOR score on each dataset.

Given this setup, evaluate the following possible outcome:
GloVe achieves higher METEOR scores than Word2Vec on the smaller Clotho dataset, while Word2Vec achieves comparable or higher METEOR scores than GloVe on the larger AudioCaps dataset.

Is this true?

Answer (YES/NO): NO